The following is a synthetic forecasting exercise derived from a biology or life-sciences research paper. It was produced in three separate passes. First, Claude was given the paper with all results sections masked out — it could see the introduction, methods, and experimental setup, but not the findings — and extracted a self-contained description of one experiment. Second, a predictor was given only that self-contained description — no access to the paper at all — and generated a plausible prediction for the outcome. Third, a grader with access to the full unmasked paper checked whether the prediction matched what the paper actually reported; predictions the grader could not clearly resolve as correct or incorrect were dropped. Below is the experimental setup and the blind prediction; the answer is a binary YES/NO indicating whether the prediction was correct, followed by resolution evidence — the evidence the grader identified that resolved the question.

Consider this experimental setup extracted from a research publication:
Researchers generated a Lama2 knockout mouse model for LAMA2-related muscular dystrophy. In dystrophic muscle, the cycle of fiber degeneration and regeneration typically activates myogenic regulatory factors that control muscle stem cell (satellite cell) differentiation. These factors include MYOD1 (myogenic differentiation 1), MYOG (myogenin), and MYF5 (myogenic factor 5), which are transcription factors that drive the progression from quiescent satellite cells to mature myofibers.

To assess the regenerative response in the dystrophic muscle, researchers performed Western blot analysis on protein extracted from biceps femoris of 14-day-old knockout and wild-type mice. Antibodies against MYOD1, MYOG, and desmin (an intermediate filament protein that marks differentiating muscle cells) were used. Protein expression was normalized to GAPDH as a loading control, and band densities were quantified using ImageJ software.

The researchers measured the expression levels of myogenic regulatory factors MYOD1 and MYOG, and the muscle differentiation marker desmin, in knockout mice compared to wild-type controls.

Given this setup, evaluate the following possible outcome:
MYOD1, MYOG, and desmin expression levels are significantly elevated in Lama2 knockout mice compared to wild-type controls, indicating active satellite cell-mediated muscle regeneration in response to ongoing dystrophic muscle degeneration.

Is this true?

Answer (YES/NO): NO